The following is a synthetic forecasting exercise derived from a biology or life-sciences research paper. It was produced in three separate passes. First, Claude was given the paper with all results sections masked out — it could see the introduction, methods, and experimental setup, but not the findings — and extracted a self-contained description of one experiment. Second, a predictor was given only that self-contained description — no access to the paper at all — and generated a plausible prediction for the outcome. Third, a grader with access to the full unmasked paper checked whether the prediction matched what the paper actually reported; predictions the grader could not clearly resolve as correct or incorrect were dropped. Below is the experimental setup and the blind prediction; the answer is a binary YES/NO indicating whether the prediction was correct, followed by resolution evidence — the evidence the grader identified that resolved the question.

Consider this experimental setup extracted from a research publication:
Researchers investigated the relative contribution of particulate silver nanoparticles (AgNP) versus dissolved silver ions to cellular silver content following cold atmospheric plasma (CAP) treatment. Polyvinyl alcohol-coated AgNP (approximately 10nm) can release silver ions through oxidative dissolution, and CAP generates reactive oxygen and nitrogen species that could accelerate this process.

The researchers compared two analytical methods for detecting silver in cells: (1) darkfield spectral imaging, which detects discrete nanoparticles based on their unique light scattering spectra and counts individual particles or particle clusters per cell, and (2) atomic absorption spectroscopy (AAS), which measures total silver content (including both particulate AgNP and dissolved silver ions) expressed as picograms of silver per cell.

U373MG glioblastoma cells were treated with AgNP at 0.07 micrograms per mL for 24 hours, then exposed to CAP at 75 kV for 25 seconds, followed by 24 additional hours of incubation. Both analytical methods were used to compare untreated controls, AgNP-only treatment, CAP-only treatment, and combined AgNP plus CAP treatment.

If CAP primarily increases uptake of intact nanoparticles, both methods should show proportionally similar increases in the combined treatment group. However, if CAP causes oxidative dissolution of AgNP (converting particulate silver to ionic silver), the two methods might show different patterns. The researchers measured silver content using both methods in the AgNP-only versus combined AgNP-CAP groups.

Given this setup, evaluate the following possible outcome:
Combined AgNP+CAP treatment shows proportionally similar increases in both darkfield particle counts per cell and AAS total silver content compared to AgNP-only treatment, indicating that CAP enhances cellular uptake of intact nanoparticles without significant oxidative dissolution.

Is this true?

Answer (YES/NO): NO